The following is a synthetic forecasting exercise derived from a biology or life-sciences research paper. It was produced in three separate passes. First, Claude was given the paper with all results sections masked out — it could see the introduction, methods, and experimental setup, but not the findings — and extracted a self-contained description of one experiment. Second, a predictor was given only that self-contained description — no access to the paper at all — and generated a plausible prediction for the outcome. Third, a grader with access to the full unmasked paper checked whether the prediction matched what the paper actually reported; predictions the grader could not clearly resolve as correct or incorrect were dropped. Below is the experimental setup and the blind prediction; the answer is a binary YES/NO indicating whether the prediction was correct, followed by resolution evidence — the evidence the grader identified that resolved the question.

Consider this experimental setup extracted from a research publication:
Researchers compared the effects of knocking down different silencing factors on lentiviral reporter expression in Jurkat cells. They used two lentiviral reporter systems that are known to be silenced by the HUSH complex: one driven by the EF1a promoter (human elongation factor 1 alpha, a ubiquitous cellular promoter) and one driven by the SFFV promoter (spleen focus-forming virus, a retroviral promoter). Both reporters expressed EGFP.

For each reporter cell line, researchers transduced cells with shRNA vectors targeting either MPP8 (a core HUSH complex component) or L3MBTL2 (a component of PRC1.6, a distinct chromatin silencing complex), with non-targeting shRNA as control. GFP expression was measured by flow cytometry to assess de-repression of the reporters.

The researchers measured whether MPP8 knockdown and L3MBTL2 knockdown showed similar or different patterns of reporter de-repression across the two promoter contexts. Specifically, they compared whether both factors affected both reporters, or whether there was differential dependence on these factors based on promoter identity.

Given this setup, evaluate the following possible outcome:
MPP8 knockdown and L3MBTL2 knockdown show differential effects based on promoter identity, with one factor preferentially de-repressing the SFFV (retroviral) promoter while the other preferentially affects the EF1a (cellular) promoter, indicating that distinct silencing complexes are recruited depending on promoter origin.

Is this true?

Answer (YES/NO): NO